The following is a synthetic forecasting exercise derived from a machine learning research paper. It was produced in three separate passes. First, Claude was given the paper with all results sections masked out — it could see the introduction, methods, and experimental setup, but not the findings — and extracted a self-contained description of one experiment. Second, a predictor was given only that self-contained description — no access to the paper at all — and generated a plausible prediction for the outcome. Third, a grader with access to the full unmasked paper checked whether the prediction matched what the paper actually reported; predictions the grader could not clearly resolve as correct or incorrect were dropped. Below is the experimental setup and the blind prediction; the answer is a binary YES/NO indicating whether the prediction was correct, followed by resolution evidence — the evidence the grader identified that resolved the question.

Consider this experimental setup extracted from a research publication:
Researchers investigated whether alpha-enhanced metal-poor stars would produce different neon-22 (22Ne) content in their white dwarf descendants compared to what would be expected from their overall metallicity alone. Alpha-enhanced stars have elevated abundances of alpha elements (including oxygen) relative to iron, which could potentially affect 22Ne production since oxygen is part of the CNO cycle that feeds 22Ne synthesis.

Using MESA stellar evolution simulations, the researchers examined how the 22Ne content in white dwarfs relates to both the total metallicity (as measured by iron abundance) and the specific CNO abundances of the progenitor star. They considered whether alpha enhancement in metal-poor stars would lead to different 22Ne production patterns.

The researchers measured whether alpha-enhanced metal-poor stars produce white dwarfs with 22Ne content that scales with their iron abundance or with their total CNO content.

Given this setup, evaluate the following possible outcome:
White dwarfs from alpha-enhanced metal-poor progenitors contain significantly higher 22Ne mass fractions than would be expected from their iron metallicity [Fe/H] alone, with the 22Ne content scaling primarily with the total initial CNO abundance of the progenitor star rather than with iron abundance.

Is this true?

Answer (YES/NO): YES